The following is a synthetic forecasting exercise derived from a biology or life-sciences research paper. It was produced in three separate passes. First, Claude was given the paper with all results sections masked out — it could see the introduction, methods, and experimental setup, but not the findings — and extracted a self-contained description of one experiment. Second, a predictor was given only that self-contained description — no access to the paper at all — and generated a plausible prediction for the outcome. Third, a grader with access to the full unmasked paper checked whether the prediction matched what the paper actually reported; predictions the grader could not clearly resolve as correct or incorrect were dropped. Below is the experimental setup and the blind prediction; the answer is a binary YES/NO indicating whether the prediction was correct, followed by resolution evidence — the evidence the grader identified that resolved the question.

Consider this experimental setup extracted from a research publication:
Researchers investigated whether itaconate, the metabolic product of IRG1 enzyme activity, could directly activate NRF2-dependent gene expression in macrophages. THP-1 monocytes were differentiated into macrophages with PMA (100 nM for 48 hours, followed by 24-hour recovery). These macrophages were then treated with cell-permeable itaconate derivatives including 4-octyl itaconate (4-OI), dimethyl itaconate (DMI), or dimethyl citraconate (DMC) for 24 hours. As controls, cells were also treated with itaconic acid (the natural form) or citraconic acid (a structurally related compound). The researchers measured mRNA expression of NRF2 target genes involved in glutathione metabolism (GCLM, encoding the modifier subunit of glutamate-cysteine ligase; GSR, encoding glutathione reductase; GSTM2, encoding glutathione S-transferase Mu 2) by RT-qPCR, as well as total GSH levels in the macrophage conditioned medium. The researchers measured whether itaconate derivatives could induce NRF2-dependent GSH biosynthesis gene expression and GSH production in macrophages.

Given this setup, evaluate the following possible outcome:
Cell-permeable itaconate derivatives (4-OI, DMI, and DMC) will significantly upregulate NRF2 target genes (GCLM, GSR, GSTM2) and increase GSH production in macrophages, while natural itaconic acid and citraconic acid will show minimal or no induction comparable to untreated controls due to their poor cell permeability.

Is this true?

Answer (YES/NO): NO